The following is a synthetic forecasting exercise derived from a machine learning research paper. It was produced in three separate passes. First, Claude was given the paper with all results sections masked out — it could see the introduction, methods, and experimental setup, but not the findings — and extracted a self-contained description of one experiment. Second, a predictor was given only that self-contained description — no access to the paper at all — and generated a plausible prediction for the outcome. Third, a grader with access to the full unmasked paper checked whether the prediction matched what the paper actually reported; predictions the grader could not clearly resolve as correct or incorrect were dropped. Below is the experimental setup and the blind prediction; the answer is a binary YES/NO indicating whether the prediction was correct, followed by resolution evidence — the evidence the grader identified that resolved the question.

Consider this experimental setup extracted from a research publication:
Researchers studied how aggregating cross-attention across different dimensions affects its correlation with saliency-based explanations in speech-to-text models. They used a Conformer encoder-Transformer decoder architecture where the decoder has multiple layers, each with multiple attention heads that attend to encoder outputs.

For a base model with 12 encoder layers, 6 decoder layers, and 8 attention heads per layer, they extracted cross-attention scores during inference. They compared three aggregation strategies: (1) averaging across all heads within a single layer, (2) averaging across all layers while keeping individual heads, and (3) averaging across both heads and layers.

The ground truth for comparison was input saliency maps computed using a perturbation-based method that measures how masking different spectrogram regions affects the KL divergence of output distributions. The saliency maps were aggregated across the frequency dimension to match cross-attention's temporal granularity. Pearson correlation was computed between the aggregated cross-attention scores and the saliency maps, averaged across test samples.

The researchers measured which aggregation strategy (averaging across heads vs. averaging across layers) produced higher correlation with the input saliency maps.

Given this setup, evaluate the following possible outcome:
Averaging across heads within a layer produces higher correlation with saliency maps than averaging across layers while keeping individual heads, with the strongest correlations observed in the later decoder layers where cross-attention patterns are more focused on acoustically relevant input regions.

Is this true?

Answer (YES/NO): YES